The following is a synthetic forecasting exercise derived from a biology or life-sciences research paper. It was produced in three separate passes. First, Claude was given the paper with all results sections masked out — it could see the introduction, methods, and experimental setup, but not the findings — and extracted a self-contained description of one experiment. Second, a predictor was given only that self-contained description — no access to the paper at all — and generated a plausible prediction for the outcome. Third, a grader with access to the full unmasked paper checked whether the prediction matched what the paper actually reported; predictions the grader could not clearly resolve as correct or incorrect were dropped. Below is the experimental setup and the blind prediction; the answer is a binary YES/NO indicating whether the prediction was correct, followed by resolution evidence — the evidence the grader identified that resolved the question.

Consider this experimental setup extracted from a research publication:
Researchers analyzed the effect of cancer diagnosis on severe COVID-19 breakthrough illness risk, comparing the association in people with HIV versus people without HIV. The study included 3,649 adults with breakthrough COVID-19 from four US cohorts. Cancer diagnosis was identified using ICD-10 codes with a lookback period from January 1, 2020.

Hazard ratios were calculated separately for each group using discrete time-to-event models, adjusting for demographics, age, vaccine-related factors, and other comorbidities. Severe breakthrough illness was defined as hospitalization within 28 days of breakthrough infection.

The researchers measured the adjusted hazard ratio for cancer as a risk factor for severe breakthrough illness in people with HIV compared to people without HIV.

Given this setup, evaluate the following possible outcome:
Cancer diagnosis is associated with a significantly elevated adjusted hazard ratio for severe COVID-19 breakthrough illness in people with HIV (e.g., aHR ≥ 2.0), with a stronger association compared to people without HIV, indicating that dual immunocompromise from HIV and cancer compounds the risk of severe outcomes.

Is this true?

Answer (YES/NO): YES